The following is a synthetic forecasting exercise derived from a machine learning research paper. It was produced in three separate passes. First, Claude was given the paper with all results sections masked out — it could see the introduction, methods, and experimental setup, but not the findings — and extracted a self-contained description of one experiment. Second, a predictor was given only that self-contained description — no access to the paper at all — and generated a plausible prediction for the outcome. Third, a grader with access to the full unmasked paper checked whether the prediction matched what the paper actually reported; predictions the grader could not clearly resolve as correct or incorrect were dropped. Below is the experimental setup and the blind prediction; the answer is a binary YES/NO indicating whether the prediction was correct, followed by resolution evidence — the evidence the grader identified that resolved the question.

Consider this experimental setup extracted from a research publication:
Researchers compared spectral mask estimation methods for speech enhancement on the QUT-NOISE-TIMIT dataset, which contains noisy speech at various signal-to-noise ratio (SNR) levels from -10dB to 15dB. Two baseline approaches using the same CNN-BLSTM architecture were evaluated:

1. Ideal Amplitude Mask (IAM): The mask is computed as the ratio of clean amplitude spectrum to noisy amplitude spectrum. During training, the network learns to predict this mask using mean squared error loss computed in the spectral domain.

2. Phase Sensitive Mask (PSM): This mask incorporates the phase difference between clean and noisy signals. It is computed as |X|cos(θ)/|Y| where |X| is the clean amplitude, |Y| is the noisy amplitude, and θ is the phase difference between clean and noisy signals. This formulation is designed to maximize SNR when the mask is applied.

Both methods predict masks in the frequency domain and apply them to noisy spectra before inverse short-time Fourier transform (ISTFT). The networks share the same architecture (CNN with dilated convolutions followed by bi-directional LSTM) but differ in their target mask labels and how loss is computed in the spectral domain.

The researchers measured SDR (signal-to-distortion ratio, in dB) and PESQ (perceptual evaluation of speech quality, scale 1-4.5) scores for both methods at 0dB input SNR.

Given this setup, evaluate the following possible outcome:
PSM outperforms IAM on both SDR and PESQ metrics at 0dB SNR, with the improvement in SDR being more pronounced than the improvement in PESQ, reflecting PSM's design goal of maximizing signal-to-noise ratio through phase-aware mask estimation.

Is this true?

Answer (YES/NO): YES